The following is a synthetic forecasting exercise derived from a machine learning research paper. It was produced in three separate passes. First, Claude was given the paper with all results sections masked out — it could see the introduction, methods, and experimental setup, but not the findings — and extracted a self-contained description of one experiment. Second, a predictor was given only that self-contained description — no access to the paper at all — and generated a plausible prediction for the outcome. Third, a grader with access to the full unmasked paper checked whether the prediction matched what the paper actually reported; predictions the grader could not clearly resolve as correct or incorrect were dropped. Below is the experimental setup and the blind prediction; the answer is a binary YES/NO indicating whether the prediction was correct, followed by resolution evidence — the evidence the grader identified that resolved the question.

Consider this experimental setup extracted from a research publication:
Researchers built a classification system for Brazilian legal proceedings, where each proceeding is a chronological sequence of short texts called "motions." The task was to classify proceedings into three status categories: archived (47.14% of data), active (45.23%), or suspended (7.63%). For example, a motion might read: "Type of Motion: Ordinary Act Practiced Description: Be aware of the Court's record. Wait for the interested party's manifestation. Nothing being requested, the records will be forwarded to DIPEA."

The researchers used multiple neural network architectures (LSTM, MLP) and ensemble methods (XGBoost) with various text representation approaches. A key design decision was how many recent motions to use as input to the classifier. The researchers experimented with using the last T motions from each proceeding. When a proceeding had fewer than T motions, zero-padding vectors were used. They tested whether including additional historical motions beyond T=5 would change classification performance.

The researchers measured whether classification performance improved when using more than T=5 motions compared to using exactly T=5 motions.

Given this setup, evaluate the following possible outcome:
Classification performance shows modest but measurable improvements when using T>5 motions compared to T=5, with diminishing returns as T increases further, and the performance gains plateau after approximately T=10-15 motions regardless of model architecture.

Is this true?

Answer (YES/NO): NO